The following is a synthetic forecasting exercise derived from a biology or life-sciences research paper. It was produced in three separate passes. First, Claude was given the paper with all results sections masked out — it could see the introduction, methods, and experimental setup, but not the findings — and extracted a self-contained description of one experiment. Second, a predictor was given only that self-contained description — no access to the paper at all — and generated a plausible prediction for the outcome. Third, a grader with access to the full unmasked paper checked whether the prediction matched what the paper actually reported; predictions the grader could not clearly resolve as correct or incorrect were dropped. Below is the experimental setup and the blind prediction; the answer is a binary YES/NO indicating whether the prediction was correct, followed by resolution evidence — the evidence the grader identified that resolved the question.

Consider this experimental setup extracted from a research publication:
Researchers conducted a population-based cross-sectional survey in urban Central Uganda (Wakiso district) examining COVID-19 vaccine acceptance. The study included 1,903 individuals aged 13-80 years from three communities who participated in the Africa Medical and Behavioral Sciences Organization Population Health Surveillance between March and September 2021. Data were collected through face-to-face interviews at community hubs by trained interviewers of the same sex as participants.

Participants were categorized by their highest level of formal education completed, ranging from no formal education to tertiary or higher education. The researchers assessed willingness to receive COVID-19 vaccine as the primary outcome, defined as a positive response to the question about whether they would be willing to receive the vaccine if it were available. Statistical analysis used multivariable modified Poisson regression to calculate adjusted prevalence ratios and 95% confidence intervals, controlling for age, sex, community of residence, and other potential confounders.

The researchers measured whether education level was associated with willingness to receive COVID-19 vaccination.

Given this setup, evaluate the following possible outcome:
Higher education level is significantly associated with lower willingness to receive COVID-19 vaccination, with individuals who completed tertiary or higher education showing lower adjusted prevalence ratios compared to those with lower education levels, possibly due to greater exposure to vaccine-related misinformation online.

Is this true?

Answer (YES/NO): NO